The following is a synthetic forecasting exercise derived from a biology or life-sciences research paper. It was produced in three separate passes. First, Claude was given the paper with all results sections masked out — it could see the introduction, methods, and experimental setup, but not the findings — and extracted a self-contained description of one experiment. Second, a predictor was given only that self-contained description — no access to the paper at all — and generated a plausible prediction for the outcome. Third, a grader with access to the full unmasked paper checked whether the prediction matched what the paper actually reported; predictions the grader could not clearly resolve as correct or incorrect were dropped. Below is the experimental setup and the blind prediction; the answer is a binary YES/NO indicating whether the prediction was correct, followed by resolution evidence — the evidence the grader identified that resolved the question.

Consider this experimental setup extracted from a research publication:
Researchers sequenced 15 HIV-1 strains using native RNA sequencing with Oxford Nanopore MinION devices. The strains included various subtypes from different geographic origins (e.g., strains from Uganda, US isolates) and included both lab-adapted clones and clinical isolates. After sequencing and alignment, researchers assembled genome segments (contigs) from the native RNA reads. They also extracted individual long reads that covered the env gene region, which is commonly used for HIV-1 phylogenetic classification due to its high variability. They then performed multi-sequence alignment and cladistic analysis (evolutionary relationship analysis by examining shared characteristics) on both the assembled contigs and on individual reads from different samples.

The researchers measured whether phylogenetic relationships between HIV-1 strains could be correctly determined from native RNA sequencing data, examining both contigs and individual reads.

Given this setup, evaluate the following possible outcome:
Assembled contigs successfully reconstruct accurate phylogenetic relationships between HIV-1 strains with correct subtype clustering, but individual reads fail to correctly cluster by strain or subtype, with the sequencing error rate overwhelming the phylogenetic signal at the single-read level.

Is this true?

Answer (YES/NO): NO